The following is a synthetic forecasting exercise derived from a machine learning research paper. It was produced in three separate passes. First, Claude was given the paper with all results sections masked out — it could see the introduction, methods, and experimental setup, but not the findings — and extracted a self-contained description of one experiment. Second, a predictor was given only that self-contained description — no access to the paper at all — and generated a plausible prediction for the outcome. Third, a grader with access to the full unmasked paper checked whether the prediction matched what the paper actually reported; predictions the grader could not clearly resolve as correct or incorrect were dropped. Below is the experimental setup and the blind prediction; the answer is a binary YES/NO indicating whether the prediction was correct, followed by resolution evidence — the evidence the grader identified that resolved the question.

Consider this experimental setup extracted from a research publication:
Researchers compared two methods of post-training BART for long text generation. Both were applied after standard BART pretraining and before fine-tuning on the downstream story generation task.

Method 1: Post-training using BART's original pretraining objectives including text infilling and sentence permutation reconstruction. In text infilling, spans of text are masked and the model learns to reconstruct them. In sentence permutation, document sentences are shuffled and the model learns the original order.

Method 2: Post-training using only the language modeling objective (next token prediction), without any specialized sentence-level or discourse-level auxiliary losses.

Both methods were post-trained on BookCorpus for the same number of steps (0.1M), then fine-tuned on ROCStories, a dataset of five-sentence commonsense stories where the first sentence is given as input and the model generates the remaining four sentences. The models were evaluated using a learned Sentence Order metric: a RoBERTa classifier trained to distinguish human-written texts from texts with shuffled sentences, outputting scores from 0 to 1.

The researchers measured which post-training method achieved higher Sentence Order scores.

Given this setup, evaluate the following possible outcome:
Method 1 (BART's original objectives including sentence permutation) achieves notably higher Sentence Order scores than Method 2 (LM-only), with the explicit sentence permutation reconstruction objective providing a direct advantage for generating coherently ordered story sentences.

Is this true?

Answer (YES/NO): NO